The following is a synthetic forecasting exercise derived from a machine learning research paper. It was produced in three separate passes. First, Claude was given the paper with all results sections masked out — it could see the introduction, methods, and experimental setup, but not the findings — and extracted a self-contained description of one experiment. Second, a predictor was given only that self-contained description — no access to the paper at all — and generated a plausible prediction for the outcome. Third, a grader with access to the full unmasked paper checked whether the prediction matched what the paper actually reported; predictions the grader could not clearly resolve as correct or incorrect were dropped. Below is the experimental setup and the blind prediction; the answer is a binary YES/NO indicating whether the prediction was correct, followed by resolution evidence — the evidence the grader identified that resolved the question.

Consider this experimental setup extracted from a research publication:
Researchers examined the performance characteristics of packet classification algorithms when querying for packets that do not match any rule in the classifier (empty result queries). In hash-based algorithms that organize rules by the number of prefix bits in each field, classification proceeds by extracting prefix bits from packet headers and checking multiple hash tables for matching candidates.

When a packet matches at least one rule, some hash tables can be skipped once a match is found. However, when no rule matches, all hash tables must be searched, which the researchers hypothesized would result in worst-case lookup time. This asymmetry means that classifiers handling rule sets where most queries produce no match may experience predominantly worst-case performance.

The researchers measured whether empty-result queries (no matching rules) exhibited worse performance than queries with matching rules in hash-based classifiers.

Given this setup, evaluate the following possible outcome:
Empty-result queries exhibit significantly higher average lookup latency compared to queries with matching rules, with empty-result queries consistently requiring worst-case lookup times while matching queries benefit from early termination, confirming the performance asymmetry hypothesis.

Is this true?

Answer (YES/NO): YES